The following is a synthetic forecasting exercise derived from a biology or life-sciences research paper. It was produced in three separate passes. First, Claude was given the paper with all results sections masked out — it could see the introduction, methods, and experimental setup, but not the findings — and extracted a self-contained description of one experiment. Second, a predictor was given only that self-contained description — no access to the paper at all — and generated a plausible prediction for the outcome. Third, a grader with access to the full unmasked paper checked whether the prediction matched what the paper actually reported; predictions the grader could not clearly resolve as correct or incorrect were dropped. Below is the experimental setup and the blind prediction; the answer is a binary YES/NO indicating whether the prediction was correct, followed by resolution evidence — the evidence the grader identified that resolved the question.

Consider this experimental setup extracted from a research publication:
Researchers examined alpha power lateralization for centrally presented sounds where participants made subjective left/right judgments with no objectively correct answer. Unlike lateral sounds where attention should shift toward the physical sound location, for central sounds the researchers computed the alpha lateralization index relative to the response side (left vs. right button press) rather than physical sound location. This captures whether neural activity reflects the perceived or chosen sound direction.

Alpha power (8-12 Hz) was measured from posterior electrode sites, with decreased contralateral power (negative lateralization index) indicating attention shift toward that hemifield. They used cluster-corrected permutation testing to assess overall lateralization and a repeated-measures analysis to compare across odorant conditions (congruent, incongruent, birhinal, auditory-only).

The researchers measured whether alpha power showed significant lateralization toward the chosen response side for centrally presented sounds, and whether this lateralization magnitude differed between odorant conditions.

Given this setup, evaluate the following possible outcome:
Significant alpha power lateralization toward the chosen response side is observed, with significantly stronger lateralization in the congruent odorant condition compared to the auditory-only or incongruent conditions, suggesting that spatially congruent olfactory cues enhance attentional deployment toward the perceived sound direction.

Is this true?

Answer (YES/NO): NO